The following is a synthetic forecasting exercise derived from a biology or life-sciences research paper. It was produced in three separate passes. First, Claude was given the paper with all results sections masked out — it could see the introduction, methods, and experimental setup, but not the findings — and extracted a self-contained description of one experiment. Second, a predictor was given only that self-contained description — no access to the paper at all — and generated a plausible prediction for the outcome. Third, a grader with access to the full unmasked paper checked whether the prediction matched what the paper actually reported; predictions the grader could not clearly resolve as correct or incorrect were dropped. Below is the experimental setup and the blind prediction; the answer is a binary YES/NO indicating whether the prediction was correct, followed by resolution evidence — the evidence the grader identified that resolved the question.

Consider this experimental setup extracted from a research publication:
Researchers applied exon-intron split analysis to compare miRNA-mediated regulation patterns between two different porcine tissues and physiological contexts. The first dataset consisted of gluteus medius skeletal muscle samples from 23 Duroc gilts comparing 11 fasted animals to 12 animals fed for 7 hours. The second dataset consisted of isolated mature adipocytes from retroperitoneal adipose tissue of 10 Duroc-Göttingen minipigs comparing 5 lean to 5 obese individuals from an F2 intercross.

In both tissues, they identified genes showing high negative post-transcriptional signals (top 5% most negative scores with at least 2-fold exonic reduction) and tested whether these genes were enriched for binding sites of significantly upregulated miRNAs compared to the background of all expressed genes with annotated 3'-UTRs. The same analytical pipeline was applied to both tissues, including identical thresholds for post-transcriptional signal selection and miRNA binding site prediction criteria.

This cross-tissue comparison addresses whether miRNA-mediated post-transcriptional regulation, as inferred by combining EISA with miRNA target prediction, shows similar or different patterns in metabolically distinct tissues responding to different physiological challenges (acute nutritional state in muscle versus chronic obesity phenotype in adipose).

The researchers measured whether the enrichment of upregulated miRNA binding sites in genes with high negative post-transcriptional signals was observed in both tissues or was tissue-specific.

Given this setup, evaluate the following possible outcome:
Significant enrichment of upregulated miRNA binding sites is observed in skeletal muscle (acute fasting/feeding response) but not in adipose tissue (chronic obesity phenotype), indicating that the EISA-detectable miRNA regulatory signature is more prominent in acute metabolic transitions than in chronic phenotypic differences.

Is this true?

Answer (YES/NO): YES